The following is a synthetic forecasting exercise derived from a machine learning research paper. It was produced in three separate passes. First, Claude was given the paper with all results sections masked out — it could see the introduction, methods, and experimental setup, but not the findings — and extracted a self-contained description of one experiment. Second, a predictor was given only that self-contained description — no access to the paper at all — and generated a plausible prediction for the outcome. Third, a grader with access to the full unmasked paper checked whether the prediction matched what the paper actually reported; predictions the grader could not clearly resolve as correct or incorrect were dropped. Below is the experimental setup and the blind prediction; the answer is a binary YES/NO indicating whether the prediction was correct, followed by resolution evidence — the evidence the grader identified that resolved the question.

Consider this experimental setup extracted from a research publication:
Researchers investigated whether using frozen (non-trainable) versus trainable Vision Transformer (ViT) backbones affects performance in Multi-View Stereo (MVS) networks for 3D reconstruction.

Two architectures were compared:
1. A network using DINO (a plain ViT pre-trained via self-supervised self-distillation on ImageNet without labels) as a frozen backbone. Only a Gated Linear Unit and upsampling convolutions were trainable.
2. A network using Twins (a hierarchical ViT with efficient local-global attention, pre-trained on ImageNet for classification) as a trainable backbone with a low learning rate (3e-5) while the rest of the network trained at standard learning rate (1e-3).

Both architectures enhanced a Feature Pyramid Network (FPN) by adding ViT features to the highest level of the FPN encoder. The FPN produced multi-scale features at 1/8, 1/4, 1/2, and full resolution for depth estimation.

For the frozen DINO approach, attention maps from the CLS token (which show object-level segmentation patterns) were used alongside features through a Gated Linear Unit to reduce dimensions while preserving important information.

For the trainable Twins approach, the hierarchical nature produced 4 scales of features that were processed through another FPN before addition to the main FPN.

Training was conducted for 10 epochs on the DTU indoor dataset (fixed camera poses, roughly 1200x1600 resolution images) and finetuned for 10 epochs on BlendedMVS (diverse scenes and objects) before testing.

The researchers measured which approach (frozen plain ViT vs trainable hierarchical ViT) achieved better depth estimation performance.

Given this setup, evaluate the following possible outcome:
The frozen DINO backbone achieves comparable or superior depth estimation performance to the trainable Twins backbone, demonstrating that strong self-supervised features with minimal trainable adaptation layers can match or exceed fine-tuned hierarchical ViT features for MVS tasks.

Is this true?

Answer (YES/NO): YES